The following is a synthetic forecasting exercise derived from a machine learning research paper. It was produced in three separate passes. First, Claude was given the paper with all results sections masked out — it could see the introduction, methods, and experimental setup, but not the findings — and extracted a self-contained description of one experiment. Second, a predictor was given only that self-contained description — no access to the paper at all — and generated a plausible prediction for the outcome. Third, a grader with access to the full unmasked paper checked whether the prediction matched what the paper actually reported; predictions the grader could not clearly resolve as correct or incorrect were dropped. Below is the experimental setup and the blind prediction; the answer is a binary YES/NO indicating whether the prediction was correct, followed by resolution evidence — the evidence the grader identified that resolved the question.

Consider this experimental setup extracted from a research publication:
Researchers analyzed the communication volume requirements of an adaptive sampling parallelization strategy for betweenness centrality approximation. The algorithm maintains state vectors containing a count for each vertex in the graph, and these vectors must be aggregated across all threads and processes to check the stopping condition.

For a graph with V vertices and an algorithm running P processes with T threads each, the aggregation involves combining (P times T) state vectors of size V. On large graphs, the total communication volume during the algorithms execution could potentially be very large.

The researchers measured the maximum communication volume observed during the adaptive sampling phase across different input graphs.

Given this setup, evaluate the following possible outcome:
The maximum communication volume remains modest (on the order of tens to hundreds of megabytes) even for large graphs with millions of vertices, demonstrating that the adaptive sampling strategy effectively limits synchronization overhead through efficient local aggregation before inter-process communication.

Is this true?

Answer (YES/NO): NO